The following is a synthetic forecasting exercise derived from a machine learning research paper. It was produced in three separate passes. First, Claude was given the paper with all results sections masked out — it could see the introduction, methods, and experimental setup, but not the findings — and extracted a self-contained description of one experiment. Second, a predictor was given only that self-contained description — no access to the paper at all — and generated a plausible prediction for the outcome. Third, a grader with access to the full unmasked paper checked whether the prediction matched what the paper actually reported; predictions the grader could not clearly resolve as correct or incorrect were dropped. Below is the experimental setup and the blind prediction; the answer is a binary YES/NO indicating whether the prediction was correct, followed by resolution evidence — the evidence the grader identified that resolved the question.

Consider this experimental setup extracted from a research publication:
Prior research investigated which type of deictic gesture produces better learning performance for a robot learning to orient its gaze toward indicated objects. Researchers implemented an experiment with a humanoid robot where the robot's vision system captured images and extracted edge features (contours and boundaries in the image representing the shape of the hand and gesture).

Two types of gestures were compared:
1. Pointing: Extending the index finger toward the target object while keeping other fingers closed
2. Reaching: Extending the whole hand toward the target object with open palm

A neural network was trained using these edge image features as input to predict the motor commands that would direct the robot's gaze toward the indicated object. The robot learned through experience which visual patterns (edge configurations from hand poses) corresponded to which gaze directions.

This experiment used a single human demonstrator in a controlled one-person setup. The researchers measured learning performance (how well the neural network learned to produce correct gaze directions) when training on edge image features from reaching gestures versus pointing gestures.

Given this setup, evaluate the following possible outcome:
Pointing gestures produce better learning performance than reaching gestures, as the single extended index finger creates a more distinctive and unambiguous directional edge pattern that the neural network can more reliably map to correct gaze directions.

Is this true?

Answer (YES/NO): NO